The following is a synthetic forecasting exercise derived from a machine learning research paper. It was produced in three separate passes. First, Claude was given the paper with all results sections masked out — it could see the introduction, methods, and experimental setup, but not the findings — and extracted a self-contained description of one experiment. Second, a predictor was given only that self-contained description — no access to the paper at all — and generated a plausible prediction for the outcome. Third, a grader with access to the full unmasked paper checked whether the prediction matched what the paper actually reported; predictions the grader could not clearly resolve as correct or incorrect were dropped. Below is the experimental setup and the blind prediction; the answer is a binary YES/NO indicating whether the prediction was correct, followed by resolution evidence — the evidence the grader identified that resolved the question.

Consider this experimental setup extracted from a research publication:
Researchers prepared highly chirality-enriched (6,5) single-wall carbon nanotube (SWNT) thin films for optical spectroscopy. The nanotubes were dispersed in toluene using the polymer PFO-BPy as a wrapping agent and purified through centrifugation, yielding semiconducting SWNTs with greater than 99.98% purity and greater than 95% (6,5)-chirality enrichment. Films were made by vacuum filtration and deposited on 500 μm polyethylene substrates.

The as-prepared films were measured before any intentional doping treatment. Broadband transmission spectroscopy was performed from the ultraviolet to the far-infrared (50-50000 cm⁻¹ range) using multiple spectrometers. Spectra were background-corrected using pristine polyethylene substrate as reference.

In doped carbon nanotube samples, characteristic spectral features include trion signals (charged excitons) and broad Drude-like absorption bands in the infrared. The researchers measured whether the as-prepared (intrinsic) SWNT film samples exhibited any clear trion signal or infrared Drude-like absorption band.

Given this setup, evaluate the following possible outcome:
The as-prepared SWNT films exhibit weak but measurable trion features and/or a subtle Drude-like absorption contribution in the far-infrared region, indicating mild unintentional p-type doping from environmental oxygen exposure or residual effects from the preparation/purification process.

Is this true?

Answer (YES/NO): NO